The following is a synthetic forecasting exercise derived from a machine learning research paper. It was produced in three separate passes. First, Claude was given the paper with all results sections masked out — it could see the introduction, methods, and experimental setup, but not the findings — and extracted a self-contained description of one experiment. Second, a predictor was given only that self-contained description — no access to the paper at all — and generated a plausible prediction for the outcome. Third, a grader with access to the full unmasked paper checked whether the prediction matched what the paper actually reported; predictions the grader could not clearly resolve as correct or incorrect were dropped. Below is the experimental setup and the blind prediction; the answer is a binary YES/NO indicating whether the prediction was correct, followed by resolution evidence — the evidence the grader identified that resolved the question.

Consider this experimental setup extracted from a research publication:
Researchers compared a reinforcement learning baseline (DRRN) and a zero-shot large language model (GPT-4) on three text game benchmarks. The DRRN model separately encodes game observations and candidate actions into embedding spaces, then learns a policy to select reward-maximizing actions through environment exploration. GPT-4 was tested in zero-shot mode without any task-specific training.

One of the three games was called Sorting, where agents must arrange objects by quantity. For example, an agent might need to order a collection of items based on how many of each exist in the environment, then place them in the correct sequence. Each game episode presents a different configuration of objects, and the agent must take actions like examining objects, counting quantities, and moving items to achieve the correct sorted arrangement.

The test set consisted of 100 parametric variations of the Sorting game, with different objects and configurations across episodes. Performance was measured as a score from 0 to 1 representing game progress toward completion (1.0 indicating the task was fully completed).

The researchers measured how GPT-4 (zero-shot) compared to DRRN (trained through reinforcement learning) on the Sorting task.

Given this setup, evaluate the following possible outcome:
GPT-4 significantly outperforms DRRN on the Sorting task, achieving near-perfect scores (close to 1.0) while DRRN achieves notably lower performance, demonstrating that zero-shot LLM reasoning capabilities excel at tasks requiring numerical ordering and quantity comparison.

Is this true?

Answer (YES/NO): NO